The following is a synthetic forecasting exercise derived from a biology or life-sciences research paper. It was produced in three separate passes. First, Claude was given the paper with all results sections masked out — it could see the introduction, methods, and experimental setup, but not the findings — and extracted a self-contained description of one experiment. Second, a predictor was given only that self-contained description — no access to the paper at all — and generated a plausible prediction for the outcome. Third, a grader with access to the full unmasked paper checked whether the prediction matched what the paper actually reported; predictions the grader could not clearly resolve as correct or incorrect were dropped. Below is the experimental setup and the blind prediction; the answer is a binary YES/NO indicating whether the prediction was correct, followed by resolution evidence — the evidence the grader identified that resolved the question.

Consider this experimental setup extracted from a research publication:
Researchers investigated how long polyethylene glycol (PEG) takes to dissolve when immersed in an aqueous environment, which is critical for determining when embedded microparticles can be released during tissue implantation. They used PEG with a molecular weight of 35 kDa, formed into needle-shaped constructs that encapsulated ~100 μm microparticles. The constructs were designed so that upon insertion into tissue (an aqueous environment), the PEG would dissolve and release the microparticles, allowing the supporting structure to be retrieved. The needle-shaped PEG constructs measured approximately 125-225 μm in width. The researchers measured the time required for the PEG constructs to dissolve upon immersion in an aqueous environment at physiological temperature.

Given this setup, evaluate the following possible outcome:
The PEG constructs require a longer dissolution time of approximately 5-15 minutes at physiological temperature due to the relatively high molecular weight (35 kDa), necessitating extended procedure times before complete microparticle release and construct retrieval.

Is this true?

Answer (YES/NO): NO